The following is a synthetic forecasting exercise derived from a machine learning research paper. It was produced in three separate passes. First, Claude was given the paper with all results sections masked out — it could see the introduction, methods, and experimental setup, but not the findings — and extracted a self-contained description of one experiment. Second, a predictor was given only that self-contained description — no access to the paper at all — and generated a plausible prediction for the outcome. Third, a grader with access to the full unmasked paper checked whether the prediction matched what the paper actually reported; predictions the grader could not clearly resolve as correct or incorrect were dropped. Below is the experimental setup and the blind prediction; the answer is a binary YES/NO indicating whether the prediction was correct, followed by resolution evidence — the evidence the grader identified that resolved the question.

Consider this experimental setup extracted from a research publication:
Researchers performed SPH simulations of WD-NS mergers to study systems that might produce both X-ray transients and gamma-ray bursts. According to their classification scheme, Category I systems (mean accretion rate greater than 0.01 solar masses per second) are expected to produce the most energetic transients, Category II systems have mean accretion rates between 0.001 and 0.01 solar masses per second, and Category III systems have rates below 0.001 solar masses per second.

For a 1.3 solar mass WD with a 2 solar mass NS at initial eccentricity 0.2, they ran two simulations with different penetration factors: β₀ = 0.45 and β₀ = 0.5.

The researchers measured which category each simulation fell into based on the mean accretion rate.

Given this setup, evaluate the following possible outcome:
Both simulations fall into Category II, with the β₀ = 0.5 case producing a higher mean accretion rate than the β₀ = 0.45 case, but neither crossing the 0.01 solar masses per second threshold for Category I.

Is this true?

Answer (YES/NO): NO